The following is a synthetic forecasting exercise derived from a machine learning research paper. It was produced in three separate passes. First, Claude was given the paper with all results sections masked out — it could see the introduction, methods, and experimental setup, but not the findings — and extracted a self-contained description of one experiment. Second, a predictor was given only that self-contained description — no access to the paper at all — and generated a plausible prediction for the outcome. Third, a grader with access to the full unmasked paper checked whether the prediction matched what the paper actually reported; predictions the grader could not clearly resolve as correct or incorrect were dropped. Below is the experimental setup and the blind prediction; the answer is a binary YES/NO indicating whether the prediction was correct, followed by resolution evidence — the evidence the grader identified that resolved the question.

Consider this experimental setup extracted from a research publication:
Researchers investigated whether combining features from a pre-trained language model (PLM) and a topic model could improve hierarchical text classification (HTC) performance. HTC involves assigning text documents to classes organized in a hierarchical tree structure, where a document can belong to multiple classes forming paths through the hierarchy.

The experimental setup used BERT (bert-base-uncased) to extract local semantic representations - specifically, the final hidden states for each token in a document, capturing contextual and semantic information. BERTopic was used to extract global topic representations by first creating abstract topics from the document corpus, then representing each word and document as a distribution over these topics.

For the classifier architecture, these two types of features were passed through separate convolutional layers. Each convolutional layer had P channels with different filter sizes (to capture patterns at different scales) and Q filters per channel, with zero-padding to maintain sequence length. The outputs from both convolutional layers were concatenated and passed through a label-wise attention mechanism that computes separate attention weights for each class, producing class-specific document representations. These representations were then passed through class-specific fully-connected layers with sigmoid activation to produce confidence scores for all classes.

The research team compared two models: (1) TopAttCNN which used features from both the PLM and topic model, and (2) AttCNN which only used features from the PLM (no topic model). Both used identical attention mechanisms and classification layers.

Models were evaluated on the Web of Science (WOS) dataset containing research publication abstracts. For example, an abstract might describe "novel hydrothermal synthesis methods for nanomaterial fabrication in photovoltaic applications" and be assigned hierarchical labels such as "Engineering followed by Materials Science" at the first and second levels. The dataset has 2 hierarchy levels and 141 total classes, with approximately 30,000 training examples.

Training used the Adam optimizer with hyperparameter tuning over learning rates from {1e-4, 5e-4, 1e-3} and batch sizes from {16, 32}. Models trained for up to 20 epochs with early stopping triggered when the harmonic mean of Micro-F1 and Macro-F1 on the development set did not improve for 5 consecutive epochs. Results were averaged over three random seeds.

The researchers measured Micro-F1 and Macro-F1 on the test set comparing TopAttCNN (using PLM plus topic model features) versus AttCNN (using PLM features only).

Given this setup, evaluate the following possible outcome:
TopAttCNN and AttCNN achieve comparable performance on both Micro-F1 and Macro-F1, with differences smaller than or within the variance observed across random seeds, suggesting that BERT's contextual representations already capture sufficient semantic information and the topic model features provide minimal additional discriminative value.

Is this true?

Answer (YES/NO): NO